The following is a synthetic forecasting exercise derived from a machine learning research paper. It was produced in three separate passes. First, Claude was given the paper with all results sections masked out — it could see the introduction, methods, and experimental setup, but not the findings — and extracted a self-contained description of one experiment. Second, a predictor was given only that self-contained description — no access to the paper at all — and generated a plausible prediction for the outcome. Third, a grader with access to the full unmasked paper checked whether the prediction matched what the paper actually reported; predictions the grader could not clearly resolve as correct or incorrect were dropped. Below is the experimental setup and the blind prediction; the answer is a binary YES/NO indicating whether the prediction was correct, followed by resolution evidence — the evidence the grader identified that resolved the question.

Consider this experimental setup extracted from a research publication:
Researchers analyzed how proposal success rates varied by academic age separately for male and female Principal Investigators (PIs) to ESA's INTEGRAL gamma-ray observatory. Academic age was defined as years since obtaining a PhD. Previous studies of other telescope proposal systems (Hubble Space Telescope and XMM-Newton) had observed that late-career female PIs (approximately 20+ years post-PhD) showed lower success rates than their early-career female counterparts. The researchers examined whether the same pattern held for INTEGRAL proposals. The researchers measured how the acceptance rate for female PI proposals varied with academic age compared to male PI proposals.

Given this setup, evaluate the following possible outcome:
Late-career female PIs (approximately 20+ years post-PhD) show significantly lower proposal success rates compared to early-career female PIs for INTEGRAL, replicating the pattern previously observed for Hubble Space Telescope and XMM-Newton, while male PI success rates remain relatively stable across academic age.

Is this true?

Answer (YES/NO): NO